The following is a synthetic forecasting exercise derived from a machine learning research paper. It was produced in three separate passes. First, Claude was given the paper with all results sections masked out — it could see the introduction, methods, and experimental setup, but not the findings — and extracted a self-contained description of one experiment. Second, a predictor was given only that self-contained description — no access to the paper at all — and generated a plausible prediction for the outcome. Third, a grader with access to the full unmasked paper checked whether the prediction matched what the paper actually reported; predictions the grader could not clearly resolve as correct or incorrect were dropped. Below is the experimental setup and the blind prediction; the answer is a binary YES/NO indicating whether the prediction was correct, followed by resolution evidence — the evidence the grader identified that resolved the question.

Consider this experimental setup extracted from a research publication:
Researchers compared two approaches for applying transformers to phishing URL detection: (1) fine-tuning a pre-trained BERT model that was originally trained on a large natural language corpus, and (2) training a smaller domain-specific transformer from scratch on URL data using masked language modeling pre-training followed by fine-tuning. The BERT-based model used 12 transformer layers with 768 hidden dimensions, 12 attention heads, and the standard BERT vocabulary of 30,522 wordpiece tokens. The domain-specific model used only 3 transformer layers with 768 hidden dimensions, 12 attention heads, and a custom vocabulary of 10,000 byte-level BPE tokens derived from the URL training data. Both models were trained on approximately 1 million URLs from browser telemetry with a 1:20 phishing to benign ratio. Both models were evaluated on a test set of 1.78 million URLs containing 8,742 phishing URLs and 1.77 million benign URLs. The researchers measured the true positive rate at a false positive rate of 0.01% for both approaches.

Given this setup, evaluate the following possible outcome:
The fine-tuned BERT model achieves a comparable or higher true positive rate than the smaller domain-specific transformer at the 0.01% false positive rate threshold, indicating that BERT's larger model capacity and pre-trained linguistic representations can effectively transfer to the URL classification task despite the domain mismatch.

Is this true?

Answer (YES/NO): YES